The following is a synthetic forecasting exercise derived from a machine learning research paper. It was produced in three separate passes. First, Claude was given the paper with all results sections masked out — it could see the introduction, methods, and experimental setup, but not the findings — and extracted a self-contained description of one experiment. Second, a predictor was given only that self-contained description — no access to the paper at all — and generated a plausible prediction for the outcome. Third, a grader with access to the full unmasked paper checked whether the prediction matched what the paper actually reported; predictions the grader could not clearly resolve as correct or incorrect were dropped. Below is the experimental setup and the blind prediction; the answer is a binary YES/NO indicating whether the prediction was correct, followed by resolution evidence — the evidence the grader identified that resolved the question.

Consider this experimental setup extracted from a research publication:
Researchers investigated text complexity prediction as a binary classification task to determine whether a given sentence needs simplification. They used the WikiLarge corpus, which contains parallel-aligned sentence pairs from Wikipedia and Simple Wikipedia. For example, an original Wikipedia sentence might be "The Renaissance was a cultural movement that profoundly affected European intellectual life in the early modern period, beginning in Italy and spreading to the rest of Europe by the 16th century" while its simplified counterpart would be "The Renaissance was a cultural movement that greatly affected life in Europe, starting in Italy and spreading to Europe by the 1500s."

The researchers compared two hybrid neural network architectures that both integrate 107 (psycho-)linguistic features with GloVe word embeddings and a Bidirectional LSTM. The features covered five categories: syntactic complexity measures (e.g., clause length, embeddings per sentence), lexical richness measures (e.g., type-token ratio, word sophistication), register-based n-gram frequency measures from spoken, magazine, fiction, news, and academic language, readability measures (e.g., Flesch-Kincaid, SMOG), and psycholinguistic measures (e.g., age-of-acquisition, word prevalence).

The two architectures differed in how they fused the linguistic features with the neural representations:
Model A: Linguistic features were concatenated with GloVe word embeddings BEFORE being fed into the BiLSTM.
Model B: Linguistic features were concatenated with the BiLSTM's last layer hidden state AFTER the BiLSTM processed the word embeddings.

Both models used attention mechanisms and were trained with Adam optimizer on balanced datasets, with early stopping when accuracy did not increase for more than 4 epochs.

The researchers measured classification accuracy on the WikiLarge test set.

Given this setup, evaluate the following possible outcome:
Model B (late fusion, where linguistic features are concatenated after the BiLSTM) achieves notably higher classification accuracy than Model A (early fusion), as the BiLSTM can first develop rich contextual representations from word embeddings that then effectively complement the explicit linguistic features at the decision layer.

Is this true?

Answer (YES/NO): NO